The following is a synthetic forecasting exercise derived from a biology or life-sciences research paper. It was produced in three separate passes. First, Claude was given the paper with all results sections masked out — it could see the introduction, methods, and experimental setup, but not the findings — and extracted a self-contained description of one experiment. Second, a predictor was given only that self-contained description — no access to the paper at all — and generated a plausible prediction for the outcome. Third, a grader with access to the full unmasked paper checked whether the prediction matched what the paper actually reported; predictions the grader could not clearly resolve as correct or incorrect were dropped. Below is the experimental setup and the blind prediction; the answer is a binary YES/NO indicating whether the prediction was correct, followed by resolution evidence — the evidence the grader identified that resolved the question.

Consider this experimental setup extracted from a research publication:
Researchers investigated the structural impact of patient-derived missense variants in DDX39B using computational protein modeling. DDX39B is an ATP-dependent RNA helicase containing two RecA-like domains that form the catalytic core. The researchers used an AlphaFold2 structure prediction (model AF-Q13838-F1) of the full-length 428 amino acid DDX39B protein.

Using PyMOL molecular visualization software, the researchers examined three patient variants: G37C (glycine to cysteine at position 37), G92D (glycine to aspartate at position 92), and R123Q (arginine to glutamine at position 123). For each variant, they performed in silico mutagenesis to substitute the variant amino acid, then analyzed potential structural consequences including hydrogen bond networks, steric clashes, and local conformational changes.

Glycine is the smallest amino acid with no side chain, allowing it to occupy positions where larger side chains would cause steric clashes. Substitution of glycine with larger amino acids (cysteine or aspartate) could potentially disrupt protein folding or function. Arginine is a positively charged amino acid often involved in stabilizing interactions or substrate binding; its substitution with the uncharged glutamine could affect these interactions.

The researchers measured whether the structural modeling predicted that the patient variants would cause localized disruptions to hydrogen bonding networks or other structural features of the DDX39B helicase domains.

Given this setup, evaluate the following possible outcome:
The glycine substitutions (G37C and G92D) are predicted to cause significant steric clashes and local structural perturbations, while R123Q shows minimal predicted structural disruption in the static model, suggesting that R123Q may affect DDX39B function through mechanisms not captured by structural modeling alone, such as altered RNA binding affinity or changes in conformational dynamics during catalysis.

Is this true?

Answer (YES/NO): NO